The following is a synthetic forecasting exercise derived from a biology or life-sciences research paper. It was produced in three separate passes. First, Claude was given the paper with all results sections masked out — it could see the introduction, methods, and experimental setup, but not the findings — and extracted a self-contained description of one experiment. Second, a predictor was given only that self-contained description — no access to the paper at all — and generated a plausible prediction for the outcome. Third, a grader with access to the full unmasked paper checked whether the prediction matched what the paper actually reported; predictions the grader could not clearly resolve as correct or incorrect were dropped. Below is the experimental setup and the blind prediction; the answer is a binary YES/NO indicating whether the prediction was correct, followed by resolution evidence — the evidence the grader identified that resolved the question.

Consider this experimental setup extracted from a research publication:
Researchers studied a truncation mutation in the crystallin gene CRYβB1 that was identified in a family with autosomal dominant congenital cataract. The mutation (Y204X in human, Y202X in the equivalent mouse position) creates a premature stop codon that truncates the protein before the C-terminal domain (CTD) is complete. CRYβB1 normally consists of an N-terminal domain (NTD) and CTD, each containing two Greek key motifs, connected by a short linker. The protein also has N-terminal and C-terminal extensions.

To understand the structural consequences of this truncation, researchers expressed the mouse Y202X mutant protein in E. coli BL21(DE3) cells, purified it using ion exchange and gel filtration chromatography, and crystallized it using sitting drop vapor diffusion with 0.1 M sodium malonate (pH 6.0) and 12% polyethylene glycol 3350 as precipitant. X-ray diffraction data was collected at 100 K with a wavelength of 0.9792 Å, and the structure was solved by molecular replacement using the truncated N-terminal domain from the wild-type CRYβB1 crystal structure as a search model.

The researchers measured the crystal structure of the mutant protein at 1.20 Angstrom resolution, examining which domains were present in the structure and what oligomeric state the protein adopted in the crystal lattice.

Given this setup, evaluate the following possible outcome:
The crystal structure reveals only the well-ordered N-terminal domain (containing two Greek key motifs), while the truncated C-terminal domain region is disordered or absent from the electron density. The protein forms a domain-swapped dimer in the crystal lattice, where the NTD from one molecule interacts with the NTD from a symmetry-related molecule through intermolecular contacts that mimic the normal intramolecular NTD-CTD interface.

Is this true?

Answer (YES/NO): YES